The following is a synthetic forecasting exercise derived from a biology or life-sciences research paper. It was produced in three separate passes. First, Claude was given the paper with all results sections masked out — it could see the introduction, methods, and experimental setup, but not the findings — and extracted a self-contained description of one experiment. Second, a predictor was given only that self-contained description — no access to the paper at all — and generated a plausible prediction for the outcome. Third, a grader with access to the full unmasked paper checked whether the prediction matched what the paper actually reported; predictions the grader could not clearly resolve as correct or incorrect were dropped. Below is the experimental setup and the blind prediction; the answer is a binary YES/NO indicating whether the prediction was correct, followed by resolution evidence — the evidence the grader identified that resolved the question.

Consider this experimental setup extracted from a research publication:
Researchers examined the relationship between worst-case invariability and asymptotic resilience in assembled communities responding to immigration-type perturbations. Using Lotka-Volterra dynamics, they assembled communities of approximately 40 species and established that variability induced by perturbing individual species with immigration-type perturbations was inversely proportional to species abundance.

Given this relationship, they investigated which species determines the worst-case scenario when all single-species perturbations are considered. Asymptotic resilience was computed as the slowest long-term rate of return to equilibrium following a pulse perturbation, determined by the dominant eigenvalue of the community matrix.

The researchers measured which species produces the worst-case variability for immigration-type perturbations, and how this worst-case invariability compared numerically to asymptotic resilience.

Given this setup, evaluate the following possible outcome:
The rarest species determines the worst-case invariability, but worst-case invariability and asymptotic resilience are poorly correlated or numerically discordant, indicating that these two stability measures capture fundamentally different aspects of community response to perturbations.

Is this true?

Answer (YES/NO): NO